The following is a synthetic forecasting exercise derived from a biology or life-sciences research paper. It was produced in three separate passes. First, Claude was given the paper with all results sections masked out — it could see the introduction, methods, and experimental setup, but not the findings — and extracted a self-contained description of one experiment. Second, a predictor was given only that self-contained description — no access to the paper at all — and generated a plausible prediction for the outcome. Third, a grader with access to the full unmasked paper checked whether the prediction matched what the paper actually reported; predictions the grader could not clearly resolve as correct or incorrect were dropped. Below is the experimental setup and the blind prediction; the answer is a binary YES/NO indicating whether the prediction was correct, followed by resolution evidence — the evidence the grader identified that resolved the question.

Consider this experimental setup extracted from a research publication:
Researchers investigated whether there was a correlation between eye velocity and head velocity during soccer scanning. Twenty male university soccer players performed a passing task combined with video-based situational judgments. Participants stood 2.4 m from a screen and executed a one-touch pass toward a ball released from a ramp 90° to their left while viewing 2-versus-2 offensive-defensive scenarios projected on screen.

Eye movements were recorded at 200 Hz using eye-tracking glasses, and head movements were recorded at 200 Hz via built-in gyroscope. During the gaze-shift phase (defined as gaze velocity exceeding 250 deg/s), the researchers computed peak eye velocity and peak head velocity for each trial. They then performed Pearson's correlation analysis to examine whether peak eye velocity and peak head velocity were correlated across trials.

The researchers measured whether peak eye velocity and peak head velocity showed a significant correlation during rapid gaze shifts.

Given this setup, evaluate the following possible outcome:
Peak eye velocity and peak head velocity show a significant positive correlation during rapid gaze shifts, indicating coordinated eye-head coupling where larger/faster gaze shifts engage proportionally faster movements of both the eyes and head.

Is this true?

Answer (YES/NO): NO